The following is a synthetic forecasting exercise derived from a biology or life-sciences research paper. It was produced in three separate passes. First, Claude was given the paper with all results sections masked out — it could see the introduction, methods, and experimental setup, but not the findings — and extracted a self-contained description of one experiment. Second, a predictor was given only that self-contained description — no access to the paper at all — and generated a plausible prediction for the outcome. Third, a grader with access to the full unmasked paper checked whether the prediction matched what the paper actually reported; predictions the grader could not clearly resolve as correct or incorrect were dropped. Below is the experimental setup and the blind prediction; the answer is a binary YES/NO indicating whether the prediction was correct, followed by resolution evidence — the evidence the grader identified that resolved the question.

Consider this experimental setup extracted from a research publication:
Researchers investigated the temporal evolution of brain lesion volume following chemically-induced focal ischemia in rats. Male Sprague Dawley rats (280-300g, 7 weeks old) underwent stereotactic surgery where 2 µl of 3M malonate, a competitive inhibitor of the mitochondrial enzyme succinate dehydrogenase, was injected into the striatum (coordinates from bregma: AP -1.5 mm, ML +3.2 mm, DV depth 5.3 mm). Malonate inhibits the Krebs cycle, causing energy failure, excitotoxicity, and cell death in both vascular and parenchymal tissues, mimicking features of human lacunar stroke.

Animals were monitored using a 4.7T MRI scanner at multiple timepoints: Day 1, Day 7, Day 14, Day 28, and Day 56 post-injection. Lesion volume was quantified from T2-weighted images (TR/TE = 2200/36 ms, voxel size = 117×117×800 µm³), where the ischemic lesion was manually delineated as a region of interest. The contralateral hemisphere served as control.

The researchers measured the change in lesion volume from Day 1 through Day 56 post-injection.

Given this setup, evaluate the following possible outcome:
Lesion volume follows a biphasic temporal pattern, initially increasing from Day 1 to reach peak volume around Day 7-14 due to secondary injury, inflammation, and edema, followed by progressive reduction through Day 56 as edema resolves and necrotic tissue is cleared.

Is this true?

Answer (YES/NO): NO